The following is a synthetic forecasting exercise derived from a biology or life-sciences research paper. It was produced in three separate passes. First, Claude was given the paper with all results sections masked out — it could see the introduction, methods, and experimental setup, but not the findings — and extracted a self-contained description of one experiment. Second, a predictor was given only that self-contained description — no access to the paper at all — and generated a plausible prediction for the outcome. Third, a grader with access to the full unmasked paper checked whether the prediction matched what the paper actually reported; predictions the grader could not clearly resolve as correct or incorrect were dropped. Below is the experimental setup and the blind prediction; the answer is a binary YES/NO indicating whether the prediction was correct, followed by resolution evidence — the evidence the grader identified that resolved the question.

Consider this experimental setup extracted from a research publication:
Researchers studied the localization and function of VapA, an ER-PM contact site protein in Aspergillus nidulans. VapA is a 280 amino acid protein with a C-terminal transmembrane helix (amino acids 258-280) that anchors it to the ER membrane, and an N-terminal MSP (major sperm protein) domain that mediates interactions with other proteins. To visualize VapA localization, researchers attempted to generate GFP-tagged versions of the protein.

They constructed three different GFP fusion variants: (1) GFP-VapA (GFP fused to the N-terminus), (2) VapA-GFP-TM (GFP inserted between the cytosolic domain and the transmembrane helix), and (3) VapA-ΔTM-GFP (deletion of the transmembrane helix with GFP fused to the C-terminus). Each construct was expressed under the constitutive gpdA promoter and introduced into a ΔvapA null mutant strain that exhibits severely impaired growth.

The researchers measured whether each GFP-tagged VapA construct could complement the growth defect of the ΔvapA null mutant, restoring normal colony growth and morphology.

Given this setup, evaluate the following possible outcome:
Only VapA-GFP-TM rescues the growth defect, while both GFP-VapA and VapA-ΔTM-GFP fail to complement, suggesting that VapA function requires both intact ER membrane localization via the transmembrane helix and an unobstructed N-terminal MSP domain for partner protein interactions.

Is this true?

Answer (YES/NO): NO